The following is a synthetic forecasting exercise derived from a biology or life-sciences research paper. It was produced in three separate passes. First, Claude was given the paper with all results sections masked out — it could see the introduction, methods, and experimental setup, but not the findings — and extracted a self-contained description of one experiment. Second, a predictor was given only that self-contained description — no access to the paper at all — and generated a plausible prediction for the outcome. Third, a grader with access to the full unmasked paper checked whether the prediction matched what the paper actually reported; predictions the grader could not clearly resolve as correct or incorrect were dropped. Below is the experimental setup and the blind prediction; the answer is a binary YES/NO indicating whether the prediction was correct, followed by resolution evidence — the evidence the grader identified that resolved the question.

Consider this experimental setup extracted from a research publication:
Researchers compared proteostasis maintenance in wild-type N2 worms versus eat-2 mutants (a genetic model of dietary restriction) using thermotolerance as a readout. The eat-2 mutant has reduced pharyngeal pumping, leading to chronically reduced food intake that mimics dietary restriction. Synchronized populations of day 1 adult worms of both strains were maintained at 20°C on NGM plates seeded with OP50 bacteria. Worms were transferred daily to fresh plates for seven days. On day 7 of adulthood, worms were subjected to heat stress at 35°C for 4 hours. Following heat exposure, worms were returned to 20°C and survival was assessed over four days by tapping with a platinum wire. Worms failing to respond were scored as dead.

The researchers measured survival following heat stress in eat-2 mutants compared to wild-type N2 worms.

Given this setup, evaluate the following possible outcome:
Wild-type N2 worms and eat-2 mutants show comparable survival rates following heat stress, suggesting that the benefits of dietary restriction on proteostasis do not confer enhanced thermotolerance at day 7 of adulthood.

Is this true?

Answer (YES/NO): NO